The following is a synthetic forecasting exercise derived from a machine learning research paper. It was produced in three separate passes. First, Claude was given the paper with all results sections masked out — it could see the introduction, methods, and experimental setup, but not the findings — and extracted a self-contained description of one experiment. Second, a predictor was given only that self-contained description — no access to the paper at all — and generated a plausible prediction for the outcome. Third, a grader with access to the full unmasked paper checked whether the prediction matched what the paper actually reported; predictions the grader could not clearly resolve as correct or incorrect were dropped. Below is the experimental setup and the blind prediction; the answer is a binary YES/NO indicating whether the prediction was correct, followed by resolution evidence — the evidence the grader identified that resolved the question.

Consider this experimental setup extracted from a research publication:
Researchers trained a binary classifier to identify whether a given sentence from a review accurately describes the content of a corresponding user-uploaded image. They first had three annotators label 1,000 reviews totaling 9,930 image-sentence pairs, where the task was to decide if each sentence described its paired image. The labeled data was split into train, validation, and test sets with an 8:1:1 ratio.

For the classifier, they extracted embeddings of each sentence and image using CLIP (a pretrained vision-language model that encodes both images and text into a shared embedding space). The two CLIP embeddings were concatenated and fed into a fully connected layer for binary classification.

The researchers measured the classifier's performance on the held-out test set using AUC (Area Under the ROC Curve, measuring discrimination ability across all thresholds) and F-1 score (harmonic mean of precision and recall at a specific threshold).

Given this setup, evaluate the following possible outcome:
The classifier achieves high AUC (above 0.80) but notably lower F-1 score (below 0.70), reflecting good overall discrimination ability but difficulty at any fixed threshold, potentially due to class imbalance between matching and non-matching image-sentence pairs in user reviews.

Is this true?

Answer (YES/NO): NO